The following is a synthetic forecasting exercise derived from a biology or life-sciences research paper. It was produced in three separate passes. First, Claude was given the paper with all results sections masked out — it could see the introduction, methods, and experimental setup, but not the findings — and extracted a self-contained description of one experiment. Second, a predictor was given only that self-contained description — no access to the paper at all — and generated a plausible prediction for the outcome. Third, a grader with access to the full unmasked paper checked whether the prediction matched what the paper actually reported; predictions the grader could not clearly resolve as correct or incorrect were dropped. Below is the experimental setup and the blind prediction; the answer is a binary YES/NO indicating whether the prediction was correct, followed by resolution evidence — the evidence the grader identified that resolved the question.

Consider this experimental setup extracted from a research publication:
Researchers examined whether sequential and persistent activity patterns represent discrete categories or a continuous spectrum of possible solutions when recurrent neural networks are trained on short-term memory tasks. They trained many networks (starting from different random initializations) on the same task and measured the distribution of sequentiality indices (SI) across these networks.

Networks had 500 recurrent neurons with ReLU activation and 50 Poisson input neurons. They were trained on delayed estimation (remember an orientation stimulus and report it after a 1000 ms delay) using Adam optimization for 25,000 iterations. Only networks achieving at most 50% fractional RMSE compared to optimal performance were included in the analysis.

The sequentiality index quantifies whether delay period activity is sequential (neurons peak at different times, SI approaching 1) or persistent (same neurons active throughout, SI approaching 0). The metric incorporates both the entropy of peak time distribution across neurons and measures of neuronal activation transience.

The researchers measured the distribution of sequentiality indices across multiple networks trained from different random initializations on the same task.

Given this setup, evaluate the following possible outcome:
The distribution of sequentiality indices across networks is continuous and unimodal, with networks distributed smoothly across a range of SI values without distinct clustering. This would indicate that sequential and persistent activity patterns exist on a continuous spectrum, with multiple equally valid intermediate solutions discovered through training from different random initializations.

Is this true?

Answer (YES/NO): YES